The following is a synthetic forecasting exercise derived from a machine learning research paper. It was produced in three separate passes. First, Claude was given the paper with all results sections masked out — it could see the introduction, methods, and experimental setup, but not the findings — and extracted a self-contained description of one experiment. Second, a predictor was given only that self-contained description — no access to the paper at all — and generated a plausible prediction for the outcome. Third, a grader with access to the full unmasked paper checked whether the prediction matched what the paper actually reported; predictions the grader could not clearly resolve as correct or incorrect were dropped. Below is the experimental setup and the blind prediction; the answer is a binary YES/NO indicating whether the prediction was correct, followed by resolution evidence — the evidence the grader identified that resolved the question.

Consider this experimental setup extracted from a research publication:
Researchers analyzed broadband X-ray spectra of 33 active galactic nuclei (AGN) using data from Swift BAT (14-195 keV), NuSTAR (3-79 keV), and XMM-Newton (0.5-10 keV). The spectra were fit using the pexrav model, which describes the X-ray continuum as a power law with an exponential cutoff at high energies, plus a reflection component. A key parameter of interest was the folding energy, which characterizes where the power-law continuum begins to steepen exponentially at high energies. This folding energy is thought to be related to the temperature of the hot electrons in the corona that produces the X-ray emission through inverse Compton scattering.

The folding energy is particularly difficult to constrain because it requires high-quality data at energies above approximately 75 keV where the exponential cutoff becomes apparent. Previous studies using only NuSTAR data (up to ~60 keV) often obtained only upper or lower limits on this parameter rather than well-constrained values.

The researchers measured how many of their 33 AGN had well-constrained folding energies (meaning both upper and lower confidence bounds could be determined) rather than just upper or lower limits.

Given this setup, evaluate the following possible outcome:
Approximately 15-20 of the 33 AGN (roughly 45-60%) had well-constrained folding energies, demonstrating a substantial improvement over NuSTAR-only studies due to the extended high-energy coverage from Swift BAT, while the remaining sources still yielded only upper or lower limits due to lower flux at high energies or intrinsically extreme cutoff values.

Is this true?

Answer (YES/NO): NO